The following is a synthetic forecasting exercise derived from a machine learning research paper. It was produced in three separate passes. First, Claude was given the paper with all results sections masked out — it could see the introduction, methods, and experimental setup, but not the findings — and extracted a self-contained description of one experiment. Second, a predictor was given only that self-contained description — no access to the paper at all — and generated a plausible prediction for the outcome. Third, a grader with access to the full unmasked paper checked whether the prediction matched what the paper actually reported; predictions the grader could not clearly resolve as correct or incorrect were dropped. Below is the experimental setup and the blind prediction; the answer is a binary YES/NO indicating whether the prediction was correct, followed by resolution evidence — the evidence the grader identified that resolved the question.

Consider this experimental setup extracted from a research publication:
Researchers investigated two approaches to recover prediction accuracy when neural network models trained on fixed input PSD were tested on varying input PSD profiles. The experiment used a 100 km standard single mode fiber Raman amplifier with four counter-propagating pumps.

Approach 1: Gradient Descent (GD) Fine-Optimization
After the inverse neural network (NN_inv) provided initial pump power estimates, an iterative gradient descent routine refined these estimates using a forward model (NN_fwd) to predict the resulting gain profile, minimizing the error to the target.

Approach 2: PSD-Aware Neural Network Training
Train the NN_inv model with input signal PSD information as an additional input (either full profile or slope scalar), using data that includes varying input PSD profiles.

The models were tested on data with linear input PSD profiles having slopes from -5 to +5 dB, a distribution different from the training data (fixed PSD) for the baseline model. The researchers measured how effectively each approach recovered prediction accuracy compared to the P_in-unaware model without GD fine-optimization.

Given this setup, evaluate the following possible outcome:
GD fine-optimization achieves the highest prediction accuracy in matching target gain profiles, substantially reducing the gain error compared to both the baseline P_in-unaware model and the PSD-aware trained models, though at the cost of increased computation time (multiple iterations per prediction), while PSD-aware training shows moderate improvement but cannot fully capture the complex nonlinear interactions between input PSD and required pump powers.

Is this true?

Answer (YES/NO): NO